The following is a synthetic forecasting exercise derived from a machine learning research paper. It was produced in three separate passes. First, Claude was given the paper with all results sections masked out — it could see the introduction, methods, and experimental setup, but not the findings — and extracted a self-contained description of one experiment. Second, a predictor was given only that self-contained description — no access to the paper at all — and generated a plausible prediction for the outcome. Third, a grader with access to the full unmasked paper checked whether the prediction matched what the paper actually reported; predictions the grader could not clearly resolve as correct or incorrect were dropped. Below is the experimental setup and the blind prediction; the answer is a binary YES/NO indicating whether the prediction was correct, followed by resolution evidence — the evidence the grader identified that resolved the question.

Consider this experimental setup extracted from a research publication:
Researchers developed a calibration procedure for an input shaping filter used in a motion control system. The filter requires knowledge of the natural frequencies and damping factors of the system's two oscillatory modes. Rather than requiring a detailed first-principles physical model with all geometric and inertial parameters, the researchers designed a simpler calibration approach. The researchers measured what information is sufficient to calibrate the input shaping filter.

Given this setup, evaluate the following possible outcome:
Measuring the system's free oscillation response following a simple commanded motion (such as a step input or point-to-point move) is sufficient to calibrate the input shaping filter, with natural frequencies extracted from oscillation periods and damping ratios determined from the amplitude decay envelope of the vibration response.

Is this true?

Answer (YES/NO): NO